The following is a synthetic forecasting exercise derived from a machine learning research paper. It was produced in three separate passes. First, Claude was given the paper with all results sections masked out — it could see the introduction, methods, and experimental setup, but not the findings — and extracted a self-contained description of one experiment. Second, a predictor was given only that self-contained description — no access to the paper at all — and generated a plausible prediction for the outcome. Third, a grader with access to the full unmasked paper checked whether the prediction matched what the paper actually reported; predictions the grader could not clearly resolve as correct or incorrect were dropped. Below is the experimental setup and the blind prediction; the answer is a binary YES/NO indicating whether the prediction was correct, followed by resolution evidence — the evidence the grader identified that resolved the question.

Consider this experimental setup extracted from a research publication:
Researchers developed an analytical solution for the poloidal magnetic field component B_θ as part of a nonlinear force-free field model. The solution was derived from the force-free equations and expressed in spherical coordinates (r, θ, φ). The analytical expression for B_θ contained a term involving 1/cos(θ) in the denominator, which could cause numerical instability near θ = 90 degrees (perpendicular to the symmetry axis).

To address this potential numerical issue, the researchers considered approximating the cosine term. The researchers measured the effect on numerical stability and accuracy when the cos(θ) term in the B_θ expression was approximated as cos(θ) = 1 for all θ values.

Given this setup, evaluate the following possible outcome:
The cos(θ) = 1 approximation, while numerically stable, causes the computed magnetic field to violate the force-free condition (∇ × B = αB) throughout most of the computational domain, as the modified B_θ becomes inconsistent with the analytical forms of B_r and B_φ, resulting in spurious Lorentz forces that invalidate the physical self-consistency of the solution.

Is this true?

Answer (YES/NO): NO